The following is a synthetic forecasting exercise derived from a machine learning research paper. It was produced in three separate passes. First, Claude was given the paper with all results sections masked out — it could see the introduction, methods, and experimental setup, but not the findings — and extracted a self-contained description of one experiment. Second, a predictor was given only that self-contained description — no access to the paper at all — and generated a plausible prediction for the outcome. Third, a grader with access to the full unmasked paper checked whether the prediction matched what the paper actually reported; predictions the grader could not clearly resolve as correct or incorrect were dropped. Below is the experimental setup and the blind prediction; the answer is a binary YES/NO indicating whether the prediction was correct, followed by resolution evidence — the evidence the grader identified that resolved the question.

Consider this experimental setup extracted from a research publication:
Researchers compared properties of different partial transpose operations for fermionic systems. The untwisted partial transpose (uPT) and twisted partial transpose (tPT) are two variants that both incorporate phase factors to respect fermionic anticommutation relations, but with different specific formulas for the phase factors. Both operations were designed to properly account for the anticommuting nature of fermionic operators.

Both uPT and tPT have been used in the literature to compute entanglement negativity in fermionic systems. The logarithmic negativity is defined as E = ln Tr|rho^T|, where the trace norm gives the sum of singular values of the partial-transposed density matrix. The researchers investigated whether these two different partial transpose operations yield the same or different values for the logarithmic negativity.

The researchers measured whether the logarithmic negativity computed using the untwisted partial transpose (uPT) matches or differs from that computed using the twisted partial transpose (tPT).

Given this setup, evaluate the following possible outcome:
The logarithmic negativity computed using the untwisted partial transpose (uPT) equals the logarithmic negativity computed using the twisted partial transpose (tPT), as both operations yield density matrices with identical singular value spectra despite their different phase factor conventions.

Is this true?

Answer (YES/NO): YES